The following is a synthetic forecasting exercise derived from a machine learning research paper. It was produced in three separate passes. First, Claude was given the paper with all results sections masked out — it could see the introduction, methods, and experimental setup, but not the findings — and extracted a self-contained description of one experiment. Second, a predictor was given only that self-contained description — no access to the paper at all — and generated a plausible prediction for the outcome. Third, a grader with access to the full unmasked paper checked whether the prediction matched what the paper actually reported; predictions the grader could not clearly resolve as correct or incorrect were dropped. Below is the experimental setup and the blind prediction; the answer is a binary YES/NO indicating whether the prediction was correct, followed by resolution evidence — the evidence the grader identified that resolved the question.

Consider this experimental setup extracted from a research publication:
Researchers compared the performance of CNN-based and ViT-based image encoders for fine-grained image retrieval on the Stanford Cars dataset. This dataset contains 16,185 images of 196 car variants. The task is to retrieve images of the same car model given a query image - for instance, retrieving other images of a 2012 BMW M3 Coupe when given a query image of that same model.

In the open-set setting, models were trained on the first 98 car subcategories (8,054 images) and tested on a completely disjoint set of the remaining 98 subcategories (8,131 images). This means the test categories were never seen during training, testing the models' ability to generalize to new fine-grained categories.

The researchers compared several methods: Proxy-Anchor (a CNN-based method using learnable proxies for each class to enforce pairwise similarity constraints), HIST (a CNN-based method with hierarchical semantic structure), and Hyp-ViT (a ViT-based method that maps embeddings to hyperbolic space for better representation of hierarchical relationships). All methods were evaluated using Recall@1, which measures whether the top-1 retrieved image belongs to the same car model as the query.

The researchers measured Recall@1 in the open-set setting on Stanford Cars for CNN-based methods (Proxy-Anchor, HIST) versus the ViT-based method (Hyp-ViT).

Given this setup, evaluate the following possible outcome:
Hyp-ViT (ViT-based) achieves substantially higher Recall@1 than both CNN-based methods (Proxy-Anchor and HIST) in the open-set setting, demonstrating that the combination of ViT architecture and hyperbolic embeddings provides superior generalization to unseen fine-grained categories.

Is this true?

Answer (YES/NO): NO